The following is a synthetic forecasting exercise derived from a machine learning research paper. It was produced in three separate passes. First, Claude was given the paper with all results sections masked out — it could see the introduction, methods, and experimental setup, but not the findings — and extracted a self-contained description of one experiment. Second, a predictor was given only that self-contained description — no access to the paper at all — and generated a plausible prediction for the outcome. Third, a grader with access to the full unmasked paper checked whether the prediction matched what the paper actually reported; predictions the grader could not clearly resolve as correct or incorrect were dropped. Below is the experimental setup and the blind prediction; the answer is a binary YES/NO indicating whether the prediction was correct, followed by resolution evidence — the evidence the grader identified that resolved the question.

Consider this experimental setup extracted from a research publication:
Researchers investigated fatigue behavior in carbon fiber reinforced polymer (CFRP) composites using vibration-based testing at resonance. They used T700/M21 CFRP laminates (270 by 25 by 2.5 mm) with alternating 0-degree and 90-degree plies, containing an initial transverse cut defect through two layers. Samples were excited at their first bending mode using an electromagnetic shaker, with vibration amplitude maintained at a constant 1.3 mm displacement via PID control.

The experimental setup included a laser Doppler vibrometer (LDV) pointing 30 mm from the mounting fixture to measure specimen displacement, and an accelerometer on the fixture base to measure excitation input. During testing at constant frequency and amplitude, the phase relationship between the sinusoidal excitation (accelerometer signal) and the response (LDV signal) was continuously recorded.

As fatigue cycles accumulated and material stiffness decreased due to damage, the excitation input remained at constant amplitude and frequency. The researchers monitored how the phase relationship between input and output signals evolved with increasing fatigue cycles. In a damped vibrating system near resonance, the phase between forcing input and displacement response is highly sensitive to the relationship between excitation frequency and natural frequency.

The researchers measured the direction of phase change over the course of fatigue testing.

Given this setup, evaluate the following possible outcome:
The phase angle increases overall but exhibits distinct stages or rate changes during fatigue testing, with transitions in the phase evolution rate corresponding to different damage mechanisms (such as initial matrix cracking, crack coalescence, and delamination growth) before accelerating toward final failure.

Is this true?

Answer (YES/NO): NO